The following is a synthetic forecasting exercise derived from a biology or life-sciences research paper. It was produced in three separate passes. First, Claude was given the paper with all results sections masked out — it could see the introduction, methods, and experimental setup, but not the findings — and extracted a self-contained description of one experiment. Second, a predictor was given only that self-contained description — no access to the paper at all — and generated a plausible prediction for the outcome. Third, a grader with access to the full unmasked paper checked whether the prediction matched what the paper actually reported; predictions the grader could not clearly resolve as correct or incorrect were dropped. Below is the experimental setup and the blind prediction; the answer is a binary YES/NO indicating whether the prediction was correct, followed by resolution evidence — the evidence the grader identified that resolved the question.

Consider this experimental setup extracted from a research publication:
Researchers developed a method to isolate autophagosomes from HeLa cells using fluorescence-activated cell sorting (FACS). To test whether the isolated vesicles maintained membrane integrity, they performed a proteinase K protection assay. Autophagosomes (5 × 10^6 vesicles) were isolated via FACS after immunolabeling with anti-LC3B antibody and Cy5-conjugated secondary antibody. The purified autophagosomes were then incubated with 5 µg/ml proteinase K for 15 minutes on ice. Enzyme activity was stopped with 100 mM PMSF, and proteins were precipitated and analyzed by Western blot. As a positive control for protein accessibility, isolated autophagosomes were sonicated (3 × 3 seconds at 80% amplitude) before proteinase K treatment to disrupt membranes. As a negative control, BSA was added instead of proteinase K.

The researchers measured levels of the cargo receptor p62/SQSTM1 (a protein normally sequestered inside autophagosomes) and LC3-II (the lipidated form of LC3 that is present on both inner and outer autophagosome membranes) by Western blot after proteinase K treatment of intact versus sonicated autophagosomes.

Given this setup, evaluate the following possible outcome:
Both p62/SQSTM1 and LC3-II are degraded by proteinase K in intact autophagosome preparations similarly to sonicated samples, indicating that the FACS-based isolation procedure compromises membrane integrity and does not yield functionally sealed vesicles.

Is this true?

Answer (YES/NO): NO